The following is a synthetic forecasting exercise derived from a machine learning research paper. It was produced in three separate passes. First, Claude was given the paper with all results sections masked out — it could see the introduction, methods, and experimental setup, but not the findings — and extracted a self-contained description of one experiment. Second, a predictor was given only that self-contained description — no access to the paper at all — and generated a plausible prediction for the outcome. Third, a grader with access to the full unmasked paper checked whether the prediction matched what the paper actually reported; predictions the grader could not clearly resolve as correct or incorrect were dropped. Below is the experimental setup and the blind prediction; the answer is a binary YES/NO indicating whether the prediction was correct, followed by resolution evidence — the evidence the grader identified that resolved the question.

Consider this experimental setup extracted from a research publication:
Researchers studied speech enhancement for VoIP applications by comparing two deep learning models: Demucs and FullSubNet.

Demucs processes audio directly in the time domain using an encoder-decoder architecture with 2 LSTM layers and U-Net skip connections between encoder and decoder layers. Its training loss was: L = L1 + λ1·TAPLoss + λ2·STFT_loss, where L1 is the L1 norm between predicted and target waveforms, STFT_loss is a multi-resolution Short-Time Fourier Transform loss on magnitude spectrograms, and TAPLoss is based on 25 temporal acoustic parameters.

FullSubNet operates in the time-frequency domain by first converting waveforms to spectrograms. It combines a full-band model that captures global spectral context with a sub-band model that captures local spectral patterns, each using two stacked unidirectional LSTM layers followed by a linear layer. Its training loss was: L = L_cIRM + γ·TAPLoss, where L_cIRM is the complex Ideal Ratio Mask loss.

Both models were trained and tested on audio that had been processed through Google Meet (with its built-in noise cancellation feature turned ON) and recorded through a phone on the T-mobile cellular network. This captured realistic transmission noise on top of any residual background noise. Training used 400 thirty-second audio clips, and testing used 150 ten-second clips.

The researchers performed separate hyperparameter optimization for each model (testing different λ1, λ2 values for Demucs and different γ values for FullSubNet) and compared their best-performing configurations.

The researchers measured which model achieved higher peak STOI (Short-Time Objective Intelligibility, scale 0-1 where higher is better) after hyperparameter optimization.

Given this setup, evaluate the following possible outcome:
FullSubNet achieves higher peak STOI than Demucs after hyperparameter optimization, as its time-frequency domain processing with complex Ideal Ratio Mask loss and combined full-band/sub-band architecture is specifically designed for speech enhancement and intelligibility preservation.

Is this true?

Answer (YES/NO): NO